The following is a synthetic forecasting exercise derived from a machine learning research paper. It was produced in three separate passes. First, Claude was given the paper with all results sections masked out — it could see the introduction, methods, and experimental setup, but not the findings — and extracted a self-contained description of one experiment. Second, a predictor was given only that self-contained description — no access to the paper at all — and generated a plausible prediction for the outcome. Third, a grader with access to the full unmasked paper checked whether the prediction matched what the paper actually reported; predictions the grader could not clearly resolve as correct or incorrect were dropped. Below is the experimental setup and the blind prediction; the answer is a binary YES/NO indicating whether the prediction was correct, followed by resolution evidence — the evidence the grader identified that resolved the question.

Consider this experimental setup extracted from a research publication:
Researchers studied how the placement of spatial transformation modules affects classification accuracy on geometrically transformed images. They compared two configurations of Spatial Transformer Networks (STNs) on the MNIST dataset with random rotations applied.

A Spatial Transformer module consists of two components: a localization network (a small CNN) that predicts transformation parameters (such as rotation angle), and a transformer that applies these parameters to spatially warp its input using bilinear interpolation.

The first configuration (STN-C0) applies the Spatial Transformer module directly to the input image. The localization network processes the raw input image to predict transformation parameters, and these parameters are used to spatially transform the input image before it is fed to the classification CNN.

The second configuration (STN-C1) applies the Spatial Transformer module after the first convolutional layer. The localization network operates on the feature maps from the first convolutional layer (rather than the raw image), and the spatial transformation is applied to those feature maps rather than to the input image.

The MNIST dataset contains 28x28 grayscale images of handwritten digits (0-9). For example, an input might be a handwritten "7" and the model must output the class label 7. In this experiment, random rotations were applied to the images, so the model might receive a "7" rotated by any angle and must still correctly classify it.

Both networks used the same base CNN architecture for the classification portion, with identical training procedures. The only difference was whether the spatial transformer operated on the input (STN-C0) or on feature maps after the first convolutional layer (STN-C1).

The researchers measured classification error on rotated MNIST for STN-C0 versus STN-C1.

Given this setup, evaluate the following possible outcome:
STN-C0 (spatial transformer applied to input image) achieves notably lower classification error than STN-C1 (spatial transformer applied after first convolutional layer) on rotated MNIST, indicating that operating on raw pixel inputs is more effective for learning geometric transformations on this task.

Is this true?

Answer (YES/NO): YES